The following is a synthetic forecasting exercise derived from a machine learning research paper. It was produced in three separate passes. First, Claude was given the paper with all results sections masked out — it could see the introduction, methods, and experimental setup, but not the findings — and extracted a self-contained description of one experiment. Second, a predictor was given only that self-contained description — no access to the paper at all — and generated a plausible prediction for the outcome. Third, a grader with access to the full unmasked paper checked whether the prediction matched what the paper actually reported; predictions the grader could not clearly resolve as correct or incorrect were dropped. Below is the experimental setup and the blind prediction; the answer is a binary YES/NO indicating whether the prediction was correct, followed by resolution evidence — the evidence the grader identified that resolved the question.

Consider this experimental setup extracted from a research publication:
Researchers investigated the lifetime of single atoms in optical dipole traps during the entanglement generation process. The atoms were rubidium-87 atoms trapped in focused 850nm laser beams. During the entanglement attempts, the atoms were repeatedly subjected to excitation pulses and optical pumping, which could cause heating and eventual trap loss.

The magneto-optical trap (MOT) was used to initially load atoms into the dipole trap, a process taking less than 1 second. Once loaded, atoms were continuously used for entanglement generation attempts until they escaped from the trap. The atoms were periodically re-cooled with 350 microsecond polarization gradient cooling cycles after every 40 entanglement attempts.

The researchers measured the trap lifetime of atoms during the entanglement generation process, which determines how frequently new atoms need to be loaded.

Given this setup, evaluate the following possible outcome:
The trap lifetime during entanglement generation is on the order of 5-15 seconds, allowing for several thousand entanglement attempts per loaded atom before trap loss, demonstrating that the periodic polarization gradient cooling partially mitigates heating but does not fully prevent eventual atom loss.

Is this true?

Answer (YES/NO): YES